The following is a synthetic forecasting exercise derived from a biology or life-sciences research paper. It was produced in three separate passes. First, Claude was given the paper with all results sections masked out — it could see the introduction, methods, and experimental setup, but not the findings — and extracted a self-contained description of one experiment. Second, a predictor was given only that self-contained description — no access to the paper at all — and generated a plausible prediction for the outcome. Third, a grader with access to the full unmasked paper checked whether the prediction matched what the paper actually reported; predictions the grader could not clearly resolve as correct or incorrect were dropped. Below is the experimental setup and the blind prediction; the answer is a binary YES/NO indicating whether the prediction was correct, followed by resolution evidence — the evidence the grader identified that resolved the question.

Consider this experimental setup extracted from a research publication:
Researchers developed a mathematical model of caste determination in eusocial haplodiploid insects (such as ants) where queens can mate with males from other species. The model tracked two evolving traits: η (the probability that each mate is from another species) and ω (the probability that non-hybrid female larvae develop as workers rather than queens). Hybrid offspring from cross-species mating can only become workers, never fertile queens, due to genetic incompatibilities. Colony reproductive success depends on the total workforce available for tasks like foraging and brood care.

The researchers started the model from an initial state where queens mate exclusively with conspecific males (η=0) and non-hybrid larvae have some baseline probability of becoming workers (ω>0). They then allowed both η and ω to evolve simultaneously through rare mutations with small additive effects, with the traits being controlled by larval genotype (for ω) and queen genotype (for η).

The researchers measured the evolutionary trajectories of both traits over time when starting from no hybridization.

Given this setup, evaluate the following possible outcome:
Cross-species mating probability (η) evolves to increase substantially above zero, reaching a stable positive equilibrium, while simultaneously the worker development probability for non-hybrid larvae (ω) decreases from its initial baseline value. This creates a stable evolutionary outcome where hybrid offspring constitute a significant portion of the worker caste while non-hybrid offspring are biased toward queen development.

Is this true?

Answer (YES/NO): YES